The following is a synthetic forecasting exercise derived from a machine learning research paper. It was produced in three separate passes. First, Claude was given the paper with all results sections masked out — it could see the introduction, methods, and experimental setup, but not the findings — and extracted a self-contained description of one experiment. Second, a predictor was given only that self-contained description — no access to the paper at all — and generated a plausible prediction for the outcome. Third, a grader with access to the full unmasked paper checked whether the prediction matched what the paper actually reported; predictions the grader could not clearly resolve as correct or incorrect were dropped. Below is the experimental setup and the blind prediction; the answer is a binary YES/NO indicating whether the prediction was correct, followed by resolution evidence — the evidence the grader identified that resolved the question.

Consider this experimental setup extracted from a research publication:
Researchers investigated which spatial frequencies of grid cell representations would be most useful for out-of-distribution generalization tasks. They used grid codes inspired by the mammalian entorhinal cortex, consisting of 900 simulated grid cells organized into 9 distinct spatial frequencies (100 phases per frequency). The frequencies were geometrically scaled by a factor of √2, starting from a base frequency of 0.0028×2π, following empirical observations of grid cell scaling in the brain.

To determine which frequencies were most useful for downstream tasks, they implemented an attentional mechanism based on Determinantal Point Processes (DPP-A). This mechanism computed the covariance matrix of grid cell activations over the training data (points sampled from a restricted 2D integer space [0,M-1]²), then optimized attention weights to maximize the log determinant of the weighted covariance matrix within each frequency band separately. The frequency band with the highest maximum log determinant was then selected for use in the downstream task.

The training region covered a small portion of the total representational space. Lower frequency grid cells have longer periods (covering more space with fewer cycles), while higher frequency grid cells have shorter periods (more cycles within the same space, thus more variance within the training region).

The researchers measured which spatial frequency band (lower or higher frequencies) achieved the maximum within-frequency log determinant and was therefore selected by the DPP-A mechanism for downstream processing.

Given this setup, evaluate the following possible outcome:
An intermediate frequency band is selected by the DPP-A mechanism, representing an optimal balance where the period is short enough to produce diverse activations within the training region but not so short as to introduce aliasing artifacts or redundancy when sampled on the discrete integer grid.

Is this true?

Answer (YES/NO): NO